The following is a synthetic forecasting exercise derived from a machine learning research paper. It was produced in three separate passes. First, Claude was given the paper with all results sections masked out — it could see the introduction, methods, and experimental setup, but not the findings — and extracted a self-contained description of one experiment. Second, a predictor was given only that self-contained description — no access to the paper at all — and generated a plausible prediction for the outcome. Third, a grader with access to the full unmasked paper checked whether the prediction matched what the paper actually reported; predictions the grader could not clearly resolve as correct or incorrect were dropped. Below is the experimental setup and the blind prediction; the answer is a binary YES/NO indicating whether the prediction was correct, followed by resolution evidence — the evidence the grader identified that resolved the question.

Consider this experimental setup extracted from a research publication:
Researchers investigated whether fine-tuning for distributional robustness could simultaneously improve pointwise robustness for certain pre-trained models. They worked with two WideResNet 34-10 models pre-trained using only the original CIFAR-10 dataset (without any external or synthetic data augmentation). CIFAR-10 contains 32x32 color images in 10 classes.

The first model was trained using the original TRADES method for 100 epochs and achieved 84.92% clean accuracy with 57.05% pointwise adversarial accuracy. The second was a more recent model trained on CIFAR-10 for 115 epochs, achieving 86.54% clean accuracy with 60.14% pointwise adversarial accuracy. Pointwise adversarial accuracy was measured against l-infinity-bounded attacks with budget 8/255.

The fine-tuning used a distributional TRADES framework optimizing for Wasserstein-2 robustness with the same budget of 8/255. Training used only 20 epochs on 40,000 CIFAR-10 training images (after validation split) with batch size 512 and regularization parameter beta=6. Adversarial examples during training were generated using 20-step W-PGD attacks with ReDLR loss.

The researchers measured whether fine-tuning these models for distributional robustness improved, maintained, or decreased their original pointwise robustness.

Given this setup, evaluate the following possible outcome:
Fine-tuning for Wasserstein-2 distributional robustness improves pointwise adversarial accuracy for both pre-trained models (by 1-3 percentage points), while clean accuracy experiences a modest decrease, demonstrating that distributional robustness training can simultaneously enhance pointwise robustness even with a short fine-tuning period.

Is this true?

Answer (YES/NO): YES